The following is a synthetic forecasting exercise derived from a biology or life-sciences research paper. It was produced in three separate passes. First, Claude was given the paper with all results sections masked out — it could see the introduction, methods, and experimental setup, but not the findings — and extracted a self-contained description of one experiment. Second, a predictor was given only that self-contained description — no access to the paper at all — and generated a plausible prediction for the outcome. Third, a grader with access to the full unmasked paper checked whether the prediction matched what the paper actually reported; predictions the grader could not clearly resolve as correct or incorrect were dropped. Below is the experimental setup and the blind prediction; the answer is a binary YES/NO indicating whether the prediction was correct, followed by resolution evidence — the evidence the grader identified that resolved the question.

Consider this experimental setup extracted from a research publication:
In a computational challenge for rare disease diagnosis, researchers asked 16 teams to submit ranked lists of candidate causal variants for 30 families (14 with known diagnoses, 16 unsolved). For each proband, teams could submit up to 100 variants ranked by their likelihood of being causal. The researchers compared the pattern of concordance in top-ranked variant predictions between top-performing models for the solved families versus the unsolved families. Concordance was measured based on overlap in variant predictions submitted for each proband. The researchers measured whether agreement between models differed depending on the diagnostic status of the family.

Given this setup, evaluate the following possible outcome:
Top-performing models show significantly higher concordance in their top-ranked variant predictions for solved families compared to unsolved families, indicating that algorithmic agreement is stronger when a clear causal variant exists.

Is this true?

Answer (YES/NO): YES